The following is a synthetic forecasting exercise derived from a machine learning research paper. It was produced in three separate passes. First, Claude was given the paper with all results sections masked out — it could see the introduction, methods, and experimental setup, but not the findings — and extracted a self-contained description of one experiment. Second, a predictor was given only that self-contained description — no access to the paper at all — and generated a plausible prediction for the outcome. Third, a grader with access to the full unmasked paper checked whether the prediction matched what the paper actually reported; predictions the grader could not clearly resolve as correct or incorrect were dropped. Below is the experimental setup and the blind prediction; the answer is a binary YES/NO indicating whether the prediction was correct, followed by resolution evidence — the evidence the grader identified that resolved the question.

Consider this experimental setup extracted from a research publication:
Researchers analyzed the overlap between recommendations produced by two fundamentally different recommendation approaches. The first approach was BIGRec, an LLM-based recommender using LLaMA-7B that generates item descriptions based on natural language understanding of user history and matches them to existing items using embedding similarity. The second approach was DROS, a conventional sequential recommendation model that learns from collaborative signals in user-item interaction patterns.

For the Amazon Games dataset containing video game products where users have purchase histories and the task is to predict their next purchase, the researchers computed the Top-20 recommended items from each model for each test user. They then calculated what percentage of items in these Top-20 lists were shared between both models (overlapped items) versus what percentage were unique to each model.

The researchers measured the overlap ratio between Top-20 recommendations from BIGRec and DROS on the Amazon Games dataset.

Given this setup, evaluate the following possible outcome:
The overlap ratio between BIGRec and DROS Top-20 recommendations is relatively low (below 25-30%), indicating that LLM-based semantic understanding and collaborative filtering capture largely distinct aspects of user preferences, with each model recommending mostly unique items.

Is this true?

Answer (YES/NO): YES